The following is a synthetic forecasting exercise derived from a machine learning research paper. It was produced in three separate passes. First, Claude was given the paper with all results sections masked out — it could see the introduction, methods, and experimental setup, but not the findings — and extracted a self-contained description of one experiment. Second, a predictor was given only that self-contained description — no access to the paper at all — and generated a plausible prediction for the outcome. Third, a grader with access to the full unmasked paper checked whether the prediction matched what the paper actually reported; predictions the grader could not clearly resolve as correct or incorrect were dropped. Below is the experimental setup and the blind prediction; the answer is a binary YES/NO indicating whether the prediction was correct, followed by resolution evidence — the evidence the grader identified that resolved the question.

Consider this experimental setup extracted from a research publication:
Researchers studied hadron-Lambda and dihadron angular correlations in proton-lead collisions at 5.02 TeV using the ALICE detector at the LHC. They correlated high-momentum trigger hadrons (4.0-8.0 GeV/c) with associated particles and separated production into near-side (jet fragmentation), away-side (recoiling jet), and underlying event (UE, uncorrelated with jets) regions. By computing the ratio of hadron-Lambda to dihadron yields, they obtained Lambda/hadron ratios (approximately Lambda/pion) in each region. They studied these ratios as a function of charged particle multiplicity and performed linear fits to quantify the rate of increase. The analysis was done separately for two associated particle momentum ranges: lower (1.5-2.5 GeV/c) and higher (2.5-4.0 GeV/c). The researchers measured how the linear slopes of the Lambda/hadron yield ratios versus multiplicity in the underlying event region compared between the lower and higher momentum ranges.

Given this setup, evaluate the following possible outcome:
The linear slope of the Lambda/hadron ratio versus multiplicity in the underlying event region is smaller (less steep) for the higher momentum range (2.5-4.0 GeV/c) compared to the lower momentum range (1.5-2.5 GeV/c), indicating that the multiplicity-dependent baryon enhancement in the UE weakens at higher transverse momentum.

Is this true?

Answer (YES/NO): NO